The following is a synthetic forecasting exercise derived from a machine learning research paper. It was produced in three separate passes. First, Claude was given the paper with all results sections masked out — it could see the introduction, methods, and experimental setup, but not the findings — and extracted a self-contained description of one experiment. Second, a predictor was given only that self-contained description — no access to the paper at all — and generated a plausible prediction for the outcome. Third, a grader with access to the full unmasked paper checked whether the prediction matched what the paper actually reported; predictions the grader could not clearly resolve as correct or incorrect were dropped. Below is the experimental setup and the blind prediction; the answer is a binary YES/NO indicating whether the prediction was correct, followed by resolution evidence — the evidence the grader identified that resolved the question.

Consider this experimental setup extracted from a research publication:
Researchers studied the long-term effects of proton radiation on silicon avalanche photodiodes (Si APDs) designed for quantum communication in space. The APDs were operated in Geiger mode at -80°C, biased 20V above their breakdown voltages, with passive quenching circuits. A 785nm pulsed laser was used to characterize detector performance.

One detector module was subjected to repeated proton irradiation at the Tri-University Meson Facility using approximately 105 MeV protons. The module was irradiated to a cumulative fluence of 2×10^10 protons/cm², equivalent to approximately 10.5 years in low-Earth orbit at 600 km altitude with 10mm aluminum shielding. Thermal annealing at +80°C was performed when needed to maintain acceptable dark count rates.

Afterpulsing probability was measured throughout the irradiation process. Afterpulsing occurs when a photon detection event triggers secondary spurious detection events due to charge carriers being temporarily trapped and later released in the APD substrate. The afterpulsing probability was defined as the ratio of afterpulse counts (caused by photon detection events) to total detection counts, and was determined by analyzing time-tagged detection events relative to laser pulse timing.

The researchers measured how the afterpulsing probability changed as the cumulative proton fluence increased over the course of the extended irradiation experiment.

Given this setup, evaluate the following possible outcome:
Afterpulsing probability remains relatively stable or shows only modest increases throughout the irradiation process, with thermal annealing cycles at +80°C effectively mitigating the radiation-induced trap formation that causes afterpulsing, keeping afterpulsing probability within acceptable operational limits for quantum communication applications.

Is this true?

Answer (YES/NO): NO